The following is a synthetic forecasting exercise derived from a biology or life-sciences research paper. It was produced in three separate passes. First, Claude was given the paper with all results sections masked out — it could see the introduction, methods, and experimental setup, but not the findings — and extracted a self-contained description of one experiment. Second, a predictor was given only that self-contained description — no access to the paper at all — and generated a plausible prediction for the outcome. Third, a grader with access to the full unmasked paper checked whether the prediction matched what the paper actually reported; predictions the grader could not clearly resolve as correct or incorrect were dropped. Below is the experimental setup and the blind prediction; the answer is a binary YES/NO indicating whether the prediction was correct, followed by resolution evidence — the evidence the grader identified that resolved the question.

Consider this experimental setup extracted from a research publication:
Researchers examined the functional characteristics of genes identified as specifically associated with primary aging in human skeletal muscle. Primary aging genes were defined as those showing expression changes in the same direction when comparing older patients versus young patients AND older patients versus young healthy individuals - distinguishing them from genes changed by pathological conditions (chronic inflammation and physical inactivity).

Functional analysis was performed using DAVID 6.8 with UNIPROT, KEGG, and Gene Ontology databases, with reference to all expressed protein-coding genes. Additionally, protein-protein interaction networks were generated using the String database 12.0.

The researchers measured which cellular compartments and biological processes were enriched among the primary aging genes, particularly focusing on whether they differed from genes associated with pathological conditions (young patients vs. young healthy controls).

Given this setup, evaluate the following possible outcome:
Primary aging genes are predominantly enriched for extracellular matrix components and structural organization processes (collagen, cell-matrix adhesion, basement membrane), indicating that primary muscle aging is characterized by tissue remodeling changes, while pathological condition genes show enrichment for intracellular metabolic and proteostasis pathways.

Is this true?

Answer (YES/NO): NO